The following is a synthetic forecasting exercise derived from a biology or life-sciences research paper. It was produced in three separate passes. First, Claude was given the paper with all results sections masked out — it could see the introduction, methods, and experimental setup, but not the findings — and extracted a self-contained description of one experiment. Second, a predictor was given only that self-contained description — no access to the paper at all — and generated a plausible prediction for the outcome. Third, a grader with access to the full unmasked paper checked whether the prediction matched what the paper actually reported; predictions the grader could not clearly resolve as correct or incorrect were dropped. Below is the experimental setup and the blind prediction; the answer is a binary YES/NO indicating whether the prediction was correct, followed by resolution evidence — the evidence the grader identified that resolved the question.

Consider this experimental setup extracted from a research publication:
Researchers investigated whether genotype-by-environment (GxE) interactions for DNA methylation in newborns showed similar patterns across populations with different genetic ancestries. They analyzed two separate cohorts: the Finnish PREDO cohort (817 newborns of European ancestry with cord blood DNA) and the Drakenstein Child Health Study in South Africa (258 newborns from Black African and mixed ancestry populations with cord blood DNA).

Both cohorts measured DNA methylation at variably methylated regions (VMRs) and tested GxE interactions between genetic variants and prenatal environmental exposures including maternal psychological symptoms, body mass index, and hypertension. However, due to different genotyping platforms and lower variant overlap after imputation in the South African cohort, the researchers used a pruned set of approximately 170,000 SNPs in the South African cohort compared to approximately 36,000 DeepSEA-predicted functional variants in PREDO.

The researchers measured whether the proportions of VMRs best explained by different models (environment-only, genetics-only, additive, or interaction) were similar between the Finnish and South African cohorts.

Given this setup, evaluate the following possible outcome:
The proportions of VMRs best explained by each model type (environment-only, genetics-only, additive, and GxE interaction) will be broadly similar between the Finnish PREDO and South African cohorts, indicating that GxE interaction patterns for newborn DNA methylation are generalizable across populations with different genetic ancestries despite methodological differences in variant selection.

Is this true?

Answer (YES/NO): YES